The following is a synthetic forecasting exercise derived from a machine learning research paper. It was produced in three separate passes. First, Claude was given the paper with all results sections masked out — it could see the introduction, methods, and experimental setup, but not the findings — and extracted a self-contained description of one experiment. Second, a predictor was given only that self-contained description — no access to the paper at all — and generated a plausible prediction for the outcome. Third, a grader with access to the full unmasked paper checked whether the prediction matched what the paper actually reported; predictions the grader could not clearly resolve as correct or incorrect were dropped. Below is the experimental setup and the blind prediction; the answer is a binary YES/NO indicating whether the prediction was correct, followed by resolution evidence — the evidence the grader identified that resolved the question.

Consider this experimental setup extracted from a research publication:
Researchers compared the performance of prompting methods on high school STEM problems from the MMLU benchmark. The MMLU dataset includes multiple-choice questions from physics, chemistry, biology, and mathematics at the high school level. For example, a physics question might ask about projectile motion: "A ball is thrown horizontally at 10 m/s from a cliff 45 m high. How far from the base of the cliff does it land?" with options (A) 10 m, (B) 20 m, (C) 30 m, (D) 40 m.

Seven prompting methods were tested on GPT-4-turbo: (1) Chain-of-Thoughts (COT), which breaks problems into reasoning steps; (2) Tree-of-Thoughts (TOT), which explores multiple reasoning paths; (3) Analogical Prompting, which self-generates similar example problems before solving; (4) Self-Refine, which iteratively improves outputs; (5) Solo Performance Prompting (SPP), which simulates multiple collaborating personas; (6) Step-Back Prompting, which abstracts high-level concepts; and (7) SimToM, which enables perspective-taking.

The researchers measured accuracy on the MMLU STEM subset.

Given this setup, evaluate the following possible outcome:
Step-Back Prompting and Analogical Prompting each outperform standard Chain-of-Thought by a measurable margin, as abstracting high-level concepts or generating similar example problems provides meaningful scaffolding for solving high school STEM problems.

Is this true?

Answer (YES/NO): NO